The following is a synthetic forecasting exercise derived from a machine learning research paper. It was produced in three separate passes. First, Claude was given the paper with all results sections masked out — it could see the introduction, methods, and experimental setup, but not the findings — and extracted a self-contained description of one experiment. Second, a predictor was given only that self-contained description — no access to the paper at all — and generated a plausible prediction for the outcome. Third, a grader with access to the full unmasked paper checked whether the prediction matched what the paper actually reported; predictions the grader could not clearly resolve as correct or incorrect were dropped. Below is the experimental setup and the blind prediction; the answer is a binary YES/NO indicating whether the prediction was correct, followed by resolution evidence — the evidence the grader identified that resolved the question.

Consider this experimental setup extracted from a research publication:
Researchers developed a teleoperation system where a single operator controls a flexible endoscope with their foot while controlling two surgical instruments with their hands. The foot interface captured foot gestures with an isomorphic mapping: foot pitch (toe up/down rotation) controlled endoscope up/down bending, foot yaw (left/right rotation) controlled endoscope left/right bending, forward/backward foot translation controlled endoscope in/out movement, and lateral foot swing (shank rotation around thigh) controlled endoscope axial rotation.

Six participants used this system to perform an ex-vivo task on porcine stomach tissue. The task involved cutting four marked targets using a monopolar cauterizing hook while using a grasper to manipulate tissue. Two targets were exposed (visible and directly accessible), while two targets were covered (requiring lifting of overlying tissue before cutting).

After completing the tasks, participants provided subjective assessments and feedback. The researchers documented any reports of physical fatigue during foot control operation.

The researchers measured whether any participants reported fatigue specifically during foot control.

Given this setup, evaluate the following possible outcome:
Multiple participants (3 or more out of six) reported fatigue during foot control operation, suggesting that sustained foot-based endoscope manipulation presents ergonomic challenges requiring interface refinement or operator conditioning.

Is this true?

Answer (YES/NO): NO